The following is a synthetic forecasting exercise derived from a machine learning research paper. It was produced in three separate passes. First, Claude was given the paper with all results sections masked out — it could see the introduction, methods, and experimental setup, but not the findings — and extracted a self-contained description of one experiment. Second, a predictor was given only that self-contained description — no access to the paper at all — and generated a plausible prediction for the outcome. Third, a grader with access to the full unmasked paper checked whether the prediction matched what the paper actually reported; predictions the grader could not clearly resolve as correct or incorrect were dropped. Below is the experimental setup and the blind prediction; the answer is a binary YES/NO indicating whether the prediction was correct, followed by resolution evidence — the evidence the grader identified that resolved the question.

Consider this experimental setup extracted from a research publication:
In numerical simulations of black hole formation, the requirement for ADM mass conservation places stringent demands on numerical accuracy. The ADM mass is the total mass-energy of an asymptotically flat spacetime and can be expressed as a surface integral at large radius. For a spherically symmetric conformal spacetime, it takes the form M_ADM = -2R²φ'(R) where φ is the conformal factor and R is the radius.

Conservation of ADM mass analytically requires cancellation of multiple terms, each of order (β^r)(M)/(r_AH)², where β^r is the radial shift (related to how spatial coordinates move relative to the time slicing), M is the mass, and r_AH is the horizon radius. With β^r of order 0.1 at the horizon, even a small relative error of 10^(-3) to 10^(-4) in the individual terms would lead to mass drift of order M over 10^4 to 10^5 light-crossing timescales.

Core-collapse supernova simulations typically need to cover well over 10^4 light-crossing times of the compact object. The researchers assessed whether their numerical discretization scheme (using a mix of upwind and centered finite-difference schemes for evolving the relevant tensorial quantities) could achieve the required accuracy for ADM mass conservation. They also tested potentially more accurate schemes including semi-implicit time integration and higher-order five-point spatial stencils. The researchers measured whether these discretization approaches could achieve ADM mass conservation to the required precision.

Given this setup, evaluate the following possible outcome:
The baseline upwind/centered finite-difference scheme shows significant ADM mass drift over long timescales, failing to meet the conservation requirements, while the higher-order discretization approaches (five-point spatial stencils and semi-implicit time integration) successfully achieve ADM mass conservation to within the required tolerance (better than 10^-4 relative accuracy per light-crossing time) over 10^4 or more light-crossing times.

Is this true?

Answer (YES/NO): NO